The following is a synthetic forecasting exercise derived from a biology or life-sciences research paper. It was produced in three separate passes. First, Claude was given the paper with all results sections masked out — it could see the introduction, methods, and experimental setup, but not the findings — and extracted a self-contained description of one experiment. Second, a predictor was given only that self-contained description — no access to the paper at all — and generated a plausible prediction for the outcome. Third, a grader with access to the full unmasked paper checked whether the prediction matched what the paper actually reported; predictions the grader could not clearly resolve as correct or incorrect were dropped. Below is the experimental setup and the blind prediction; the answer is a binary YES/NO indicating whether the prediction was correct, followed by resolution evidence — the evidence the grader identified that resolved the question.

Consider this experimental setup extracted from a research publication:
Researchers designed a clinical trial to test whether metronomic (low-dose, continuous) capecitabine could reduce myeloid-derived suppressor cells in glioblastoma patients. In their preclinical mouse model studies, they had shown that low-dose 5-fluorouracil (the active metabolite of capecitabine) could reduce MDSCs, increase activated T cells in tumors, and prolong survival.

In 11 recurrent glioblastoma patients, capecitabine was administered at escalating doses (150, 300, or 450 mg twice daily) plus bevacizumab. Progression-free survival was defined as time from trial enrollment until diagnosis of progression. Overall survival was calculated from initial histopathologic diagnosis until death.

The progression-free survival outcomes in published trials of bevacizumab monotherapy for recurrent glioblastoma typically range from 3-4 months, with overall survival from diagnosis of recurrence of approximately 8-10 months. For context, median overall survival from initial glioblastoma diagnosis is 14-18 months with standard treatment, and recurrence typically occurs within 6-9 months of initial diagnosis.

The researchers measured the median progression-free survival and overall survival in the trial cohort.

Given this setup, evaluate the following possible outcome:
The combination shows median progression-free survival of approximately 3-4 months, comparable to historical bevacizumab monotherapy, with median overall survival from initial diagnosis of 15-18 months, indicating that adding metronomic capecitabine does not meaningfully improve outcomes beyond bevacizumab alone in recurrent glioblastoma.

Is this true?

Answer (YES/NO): NO